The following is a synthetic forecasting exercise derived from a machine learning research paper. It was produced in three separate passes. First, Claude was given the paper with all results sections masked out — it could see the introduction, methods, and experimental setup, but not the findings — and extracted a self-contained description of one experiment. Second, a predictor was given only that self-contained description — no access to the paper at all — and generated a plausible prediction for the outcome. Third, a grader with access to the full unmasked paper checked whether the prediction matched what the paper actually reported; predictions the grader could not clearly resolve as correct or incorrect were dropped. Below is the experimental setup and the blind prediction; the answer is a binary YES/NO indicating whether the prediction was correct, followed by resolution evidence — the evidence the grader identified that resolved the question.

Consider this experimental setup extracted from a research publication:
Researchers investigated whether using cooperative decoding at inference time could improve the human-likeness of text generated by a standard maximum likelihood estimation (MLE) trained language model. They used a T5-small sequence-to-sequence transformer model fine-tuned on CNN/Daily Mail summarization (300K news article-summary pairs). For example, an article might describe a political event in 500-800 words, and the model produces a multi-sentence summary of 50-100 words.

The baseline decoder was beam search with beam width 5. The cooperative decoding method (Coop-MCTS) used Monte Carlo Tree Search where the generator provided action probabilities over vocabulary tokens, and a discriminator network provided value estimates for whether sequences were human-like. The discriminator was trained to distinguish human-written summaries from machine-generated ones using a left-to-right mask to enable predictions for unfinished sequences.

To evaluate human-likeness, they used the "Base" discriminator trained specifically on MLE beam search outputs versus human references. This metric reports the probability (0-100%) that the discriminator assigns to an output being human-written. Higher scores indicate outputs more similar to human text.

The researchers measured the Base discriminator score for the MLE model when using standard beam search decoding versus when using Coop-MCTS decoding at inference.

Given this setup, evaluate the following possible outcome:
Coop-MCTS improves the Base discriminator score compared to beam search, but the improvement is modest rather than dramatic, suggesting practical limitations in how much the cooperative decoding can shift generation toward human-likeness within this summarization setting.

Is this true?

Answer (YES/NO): NO